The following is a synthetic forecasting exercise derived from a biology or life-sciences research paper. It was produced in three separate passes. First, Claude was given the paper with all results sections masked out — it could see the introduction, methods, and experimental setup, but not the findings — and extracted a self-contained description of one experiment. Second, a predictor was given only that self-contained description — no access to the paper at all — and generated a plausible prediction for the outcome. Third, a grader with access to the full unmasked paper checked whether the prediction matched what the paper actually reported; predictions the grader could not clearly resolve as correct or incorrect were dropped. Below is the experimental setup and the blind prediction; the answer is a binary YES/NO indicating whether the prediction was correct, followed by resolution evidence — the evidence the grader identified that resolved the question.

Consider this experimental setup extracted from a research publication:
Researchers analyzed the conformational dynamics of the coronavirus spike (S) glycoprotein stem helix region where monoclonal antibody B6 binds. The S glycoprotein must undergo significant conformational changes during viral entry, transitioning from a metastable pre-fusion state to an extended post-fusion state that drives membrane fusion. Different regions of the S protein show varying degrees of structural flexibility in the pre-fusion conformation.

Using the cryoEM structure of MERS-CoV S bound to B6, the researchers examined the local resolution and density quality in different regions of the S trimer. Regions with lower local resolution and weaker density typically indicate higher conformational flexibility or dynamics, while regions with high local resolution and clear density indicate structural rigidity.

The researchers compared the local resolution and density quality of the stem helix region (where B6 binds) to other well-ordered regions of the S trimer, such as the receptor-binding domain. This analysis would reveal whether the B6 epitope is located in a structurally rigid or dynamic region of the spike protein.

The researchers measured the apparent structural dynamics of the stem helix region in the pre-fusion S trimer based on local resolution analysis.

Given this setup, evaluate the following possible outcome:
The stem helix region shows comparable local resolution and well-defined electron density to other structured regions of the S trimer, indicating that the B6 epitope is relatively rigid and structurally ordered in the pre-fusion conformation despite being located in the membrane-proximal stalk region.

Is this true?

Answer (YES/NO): NO